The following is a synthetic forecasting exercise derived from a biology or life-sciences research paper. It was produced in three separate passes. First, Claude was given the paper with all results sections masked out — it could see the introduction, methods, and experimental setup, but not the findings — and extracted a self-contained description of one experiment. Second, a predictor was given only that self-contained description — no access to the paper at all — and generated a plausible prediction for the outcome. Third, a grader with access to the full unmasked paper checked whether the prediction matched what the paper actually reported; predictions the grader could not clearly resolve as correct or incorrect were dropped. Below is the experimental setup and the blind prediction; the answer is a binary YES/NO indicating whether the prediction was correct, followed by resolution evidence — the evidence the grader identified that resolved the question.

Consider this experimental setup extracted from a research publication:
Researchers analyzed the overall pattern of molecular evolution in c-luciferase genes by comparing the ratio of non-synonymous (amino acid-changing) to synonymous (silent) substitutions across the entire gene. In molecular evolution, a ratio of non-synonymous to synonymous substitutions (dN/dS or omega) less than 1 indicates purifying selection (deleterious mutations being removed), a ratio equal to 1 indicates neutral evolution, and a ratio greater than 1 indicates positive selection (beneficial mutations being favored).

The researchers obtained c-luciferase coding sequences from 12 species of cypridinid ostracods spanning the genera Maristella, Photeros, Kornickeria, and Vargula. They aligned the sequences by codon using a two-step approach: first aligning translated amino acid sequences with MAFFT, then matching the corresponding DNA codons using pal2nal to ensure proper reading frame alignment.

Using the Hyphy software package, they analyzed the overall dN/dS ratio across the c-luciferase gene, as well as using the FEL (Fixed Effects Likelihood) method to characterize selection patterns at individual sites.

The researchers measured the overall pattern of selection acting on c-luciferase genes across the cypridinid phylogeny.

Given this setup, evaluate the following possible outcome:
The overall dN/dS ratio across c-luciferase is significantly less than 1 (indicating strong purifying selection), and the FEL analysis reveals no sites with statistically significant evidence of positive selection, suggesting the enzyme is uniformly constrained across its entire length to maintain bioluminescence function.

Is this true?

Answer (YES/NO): NO